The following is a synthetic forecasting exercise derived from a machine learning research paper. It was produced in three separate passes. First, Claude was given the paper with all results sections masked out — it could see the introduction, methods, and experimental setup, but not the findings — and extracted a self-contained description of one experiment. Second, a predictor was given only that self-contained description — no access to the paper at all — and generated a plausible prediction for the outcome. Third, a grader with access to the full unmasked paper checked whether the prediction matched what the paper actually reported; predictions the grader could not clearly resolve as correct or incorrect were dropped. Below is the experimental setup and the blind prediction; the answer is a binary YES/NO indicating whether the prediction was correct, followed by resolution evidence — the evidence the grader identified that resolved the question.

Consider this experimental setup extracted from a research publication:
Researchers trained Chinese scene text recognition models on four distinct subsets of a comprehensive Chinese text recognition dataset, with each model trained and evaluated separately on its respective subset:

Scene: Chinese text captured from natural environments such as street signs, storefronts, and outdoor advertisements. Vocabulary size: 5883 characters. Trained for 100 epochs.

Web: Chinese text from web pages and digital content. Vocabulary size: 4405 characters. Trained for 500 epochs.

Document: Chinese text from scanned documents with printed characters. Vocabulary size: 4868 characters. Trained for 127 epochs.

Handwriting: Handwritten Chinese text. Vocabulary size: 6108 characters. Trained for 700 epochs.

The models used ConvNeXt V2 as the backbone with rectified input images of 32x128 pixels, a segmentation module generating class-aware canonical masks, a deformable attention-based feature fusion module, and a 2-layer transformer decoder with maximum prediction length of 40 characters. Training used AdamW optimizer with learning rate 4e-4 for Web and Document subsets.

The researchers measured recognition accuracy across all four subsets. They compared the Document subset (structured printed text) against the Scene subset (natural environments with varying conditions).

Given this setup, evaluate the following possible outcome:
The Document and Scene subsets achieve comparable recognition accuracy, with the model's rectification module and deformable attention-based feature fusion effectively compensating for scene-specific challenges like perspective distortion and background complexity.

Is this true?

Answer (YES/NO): NO